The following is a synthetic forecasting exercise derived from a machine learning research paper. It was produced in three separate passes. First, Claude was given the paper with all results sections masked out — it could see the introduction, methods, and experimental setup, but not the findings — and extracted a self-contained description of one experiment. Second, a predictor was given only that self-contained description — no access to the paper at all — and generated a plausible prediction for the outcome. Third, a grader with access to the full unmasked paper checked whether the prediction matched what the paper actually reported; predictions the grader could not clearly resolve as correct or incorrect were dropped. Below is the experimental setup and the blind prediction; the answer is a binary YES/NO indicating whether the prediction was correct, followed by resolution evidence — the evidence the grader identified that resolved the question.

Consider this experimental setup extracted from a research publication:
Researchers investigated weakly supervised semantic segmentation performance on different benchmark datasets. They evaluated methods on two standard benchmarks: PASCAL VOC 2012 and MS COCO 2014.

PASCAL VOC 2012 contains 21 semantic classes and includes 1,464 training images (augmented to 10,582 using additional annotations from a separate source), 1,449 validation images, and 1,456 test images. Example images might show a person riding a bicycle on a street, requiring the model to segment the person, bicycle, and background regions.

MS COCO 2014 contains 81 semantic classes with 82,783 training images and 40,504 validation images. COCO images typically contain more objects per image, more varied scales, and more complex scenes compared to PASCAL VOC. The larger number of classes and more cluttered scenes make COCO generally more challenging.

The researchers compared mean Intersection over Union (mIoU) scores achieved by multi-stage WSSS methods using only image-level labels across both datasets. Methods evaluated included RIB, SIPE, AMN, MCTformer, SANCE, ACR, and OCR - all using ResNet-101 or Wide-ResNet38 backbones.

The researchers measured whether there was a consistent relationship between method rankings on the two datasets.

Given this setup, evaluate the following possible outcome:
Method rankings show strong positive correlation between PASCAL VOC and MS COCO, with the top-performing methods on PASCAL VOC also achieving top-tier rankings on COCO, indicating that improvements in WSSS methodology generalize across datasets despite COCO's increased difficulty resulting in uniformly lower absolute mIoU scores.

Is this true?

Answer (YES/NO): NO